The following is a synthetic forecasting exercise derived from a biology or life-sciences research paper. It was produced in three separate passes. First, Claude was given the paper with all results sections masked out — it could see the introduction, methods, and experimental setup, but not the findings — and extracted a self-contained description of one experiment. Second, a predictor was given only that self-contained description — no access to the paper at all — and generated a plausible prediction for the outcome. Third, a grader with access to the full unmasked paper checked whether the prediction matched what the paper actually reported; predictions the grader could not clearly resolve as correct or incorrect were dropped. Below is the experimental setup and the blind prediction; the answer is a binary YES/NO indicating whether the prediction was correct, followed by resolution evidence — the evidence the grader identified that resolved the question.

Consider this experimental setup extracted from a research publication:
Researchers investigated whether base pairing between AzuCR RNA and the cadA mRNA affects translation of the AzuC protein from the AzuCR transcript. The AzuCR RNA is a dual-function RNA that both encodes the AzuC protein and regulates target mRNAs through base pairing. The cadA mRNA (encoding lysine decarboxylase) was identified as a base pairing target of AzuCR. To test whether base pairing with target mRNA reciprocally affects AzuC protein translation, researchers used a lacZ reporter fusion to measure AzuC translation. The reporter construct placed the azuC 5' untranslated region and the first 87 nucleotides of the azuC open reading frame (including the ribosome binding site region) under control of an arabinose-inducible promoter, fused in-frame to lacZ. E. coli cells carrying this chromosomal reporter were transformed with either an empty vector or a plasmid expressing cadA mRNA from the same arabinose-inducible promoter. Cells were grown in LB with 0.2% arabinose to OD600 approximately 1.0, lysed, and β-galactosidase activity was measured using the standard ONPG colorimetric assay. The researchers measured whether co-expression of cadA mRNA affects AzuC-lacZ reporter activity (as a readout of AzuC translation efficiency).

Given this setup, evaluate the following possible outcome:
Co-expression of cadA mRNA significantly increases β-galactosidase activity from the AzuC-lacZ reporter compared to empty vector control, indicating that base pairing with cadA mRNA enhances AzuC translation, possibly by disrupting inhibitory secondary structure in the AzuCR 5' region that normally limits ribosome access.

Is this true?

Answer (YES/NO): NO